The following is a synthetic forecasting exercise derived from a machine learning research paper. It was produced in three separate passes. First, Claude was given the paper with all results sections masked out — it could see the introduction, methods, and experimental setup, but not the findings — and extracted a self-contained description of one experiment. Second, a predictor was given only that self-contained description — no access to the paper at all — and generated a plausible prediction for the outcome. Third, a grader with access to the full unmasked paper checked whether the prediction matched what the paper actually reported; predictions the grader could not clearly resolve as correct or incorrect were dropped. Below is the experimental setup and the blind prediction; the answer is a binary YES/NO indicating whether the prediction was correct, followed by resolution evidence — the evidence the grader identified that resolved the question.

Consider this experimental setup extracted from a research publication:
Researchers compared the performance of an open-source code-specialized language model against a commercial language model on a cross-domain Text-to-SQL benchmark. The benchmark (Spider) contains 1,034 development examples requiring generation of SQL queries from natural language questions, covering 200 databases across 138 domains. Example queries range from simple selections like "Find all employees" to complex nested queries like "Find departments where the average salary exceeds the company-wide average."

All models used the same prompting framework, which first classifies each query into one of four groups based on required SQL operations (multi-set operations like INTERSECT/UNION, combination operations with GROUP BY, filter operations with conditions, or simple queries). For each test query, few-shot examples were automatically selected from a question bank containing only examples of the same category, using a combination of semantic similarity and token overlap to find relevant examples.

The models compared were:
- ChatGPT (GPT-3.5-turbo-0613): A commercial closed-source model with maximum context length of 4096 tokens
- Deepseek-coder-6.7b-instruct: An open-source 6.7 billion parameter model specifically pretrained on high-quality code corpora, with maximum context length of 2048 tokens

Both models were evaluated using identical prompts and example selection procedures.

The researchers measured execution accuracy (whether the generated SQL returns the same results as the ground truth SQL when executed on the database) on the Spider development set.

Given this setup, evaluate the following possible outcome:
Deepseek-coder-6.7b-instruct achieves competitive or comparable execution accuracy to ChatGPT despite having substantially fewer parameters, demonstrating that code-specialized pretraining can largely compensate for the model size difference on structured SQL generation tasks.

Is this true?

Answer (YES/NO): YES